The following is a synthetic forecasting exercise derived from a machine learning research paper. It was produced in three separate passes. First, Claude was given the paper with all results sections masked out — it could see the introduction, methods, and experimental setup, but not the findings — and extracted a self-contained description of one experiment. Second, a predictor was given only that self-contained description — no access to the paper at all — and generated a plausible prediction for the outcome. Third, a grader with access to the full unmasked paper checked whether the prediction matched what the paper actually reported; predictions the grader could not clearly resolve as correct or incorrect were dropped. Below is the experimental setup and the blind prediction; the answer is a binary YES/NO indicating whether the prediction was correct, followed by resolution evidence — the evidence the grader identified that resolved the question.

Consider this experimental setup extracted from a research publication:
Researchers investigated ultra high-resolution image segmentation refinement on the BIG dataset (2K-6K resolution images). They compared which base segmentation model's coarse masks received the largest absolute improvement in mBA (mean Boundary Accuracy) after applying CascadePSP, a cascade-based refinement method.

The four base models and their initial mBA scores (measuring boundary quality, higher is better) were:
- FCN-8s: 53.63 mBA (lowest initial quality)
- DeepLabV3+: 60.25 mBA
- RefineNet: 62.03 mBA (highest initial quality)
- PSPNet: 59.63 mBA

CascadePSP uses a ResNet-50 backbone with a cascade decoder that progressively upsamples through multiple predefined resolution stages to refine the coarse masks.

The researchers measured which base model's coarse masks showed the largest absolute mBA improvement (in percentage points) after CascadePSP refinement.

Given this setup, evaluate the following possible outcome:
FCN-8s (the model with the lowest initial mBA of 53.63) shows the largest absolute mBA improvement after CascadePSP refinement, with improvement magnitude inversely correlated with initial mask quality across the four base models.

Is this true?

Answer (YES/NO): NO